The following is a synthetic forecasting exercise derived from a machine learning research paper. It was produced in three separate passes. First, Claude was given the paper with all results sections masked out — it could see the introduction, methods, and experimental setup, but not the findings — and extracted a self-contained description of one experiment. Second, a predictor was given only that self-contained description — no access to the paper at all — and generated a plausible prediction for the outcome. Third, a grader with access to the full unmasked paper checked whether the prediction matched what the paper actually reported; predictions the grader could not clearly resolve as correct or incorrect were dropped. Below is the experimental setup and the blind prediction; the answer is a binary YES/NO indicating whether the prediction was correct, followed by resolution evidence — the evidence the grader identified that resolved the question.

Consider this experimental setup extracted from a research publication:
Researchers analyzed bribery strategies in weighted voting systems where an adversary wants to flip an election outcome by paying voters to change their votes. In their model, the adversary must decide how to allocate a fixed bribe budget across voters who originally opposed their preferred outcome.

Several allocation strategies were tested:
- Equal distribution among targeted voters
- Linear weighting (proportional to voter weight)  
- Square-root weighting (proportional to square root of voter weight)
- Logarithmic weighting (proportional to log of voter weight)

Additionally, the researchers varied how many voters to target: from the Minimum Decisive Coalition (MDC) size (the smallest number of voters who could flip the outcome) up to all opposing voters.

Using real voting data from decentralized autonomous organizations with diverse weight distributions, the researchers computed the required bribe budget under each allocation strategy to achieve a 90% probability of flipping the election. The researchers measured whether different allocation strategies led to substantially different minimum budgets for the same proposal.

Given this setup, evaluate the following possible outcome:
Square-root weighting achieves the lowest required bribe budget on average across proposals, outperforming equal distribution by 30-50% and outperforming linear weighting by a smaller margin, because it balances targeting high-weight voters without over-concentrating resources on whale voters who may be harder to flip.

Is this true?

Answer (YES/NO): NO